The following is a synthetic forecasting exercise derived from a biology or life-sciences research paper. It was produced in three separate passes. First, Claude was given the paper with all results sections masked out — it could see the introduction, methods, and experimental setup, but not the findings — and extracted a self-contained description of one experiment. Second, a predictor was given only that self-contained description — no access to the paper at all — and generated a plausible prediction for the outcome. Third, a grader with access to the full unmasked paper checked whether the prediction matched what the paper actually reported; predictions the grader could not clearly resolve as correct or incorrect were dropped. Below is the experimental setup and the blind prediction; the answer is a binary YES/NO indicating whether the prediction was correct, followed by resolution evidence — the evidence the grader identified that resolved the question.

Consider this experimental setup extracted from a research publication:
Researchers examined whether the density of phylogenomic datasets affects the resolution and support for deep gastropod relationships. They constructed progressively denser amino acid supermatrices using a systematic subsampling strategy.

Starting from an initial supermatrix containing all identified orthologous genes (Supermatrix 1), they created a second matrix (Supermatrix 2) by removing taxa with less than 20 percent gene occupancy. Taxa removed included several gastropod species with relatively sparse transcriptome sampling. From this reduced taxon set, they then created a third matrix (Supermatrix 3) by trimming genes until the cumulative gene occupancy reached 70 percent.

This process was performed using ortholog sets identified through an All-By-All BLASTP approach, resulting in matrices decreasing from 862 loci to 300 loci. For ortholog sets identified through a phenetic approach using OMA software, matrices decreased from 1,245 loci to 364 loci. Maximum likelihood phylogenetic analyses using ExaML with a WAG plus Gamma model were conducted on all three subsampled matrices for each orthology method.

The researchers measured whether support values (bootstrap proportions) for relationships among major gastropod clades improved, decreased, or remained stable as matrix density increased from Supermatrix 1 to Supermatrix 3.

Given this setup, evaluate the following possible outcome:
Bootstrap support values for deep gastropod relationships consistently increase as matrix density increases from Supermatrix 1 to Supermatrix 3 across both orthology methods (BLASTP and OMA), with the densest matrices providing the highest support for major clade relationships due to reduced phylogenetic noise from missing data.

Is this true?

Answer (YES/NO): NO